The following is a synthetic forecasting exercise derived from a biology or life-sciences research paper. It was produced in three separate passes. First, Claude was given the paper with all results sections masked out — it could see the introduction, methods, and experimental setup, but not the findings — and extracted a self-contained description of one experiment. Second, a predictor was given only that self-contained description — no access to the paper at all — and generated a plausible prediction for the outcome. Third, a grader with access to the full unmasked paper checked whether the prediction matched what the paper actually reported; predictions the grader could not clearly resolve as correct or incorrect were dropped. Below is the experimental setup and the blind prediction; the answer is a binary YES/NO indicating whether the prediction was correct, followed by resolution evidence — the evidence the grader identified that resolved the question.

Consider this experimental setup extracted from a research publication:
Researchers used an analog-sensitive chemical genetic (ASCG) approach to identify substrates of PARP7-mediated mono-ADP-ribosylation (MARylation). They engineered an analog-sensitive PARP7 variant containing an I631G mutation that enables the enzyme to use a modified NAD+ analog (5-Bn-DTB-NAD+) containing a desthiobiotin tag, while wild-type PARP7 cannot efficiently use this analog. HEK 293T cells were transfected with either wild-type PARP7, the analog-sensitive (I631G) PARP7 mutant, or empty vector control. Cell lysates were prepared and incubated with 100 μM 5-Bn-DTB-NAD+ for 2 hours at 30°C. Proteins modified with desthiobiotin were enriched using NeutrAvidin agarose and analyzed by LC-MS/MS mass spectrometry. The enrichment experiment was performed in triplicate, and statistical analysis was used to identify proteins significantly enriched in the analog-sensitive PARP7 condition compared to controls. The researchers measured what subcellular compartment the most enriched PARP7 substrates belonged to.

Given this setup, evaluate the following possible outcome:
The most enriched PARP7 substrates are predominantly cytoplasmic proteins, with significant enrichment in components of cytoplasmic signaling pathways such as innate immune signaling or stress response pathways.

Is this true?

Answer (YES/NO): NO